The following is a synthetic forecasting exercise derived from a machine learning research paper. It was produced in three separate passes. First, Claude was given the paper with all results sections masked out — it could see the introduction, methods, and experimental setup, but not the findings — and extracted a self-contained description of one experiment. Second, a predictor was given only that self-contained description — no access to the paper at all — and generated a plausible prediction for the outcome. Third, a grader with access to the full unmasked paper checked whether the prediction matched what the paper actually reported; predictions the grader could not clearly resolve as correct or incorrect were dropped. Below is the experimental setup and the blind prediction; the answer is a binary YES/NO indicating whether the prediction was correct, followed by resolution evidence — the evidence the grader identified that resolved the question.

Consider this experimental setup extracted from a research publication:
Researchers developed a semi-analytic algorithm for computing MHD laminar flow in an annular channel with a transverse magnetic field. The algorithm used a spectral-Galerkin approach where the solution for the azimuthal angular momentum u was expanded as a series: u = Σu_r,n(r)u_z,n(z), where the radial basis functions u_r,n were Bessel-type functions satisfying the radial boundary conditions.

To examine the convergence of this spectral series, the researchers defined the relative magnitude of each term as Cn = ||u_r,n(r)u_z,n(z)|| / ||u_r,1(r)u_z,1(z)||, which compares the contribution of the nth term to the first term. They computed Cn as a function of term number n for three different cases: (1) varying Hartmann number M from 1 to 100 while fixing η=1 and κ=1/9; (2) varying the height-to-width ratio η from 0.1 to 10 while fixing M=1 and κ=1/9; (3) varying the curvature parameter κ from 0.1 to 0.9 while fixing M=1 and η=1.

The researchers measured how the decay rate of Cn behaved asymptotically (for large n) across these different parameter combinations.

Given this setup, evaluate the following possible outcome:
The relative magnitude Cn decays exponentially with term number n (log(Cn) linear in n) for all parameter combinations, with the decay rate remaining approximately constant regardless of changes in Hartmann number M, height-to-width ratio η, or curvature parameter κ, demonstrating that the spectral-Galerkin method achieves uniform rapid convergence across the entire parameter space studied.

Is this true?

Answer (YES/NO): NO